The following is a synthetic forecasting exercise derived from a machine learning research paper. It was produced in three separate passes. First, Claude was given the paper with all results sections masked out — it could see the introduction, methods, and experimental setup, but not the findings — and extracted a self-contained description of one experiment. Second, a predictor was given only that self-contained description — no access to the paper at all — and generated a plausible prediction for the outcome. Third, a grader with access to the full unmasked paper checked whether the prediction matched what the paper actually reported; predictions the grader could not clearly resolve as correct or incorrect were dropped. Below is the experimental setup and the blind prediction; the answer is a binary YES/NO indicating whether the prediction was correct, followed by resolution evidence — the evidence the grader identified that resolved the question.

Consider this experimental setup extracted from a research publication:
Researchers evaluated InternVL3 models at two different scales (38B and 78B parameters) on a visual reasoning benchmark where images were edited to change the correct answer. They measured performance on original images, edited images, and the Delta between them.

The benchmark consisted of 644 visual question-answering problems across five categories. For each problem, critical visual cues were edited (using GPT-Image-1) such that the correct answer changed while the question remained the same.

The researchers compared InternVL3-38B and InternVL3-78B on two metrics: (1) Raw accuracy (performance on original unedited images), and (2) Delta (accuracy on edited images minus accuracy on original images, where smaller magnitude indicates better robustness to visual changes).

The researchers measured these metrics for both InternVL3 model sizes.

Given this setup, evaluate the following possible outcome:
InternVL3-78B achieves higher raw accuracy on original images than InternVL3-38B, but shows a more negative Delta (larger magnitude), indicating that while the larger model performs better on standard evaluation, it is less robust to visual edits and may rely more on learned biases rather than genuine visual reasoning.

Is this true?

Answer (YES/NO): YES